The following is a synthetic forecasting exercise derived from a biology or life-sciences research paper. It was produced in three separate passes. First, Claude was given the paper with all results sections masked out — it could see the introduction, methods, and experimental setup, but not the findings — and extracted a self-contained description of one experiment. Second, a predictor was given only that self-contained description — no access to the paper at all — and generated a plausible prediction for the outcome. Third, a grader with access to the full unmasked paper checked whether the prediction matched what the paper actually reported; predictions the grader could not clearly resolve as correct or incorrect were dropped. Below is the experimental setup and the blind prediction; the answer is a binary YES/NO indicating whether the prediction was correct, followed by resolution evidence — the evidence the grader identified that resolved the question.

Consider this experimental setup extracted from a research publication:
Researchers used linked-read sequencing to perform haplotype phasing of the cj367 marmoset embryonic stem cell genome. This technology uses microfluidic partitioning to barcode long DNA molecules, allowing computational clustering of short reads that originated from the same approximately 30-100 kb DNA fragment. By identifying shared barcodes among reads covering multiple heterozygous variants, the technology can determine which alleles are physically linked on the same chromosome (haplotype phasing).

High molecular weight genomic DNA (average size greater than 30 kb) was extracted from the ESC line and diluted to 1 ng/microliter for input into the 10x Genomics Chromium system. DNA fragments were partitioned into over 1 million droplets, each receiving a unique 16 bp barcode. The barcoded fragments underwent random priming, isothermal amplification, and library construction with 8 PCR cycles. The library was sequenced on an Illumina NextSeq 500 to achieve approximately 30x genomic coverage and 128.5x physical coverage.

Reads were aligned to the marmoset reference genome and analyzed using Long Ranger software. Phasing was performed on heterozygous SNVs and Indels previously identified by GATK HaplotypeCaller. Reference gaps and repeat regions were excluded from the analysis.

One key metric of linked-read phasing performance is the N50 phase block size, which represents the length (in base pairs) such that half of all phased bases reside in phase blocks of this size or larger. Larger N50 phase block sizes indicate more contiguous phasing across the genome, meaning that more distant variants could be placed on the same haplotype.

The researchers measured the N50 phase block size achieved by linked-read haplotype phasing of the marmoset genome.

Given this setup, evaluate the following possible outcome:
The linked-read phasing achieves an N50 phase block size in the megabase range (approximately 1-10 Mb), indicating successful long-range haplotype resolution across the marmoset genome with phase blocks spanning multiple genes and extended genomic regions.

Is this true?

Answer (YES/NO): YES